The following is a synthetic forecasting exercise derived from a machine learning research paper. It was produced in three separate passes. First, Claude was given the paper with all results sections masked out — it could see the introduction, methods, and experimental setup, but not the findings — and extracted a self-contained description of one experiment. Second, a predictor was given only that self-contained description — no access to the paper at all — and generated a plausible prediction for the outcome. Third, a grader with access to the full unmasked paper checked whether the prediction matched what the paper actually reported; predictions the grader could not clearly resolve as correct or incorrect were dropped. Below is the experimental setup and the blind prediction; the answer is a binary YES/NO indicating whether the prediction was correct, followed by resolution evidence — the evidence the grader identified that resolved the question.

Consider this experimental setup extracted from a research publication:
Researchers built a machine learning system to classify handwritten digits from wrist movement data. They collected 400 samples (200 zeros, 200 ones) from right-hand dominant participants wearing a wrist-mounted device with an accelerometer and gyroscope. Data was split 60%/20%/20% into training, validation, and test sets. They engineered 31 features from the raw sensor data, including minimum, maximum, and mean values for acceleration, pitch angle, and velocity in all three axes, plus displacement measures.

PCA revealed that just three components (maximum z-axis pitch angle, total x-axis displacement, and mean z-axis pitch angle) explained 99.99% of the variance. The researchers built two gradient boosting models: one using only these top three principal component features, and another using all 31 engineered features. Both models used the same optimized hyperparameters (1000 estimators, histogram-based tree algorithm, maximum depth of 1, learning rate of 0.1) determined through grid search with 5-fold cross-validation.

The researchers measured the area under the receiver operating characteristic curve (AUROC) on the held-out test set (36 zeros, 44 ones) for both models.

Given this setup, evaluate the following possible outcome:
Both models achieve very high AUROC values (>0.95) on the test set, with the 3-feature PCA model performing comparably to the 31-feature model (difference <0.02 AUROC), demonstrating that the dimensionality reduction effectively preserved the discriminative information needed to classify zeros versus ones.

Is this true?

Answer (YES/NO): NO